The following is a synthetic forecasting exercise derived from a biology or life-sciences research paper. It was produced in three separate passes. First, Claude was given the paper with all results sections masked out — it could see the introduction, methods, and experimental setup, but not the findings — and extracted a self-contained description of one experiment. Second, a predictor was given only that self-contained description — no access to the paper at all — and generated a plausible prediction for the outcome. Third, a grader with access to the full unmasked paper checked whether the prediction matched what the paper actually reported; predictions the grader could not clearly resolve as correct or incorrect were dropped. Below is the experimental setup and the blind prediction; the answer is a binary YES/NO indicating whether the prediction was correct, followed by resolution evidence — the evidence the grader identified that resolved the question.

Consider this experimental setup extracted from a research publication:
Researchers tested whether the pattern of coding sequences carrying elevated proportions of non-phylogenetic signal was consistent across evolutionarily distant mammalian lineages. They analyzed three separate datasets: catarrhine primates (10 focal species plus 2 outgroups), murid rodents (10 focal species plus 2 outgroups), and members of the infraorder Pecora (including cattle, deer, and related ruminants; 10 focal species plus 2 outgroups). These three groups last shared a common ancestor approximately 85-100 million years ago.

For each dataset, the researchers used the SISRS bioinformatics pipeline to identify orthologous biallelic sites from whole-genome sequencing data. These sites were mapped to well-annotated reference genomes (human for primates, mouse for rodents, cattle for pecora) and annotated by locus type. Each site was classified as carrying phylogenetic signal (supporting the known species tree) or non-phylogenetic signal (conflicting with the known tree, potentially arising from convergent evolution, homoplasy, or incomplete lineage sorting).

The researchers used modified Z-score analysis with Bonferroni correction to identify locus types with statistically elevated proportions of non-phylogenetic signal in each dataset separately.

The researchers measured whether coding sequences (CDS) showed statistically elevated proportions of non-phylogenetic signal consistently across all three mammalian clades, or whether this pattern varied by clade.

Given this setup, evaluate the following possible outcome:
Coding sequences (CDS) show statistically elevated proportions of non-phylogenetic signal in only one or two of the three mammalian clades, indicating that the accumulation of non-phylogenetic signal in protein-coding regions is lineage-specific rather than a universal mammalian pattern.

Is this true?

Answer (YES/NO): NO